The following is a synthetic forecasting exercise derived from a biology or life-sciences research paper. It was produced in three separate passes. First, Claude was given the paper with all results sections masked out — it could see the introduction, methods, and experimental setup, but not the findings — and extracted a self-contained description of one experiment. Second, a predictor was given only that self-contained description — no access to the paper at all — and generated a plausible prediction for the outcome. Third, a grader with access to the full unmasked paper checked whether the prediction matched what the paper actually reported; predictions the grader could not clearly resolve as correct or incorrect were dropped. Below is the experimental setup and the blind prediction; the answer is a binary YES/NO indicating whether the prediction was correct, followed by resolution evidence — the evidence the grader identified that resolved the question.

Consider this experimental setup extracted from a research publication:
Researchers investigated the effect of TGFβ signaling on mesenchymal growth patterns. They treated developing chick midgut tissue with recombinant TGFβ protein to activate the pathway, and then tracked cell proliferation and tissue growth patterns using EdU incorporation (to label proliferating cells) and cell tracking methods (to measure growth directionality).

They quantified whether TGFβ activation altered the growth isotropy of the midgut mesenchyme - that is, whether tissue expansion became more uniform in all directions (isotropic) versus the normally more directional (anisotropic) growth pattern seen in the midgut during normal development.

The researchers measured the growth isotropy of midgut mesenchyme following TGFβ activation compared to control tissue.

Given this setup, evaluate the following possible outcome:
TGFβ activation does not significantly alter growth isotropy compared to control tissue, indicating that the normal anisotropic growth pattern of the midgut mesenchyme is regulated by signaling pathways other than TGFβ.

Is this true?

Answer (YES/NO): NO